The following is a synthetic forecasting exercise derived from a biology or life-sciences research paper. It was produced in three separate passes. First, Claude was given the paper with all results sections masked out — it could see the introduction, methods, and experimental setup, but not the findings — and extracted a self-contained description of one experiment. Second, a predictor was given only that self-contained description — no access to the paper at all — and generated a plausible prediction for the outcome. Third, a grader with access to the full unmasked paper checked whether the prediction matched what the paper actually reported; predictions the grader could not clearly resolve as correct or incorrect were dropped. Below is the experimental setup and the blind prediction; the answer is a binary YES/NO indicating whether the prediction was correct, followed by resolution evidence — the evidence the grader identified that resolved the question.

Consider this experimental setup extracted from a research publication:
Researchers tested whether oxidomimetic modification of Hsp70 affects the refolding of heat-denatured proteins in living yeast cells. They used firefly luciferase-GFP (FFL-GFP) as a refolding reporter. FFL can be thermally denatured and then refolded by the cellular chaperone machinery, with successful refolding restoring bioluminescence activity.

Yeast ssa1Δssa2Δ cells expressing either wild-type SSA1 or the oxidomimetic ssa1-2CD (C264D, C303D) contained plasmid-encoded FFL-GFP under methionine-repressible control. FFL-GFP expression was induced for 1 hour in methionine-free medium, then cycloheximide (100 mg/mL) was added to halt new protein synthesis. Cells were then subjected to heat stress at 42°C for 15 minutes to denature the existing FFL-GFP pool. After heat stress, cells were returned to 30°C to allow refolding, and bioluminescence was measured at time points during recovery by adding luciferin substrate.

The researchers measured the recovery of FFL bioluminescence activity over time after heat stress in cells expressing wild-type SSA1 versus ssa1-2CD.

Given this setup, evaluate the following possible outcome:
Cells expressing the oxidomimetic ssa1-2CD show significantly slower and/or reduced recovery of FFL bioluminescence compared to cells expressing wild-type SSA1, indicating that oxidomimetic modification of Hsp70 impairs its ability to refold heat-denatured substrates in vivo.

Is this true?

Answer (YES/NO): YES